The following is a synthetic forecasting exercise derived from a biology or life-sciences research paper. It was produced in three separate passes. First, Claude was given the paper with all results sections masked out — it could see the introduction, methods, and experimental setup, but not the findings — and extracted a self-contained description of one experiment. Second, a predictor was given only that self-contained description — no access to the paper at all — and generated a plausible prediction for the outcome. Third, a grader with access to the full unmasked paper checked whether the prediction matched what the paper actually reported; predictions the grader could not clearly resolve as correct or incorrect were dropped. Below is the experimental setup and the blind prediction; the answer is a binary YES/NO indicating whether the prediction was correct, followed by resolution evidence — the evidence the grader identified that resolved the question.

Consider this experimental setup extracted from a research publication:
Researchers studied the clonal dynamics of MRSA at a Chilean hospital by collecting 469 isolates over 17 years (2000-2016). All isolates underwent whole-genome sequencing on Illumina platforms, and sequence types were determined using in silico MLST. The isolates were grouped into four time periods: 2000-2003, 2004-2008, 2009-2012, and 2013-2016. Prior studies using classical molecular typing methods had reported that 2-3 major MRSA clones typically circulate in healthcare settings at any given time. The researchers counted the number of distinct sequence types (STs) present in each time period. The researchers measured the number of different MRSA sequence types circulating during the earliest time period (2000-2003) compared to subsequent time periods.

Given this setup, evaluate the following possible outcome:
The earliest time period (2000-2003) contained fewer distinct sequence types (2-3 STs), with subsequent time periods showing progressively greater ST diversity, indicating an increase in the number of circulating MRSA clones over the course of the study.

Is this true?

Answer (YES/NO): YES